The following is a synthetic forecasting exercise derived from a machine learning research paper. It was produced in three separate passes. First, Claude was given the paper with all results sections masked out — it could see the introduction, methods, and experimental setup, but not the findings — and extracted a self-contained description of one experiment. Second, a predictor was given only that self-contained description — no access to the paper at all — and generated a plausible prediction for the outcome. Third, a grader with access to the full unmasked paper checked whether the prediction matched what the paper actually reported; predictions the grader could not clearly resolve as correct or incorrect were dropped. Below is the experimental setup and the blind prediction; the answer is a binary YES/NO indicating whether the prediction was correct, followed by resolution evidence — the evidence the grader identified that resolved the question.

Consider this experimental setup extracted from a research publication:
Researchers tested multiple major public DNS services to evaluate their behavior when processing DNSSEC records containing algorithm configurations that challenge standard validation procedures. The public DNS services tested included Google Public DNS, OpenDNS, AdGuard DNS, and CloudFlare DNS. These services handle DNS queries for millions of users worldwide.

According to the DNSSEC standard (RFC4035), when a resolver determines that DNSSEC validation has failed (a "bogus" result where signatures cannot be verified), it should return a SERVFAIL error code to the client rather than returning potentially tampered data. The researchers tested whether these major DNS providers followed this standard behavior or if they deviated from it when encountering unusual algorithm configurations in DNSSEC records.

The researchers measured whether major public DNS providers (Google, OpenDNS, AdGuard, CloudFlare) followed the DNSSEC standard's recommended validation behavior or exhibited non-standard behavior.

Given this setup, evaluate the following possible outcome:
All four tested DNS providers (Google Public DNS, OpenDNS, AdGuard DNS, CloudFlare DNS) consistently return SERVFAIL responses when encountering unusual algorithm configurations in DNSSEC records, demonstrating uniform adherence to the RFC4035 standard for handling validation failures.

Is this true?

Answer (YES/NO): NO